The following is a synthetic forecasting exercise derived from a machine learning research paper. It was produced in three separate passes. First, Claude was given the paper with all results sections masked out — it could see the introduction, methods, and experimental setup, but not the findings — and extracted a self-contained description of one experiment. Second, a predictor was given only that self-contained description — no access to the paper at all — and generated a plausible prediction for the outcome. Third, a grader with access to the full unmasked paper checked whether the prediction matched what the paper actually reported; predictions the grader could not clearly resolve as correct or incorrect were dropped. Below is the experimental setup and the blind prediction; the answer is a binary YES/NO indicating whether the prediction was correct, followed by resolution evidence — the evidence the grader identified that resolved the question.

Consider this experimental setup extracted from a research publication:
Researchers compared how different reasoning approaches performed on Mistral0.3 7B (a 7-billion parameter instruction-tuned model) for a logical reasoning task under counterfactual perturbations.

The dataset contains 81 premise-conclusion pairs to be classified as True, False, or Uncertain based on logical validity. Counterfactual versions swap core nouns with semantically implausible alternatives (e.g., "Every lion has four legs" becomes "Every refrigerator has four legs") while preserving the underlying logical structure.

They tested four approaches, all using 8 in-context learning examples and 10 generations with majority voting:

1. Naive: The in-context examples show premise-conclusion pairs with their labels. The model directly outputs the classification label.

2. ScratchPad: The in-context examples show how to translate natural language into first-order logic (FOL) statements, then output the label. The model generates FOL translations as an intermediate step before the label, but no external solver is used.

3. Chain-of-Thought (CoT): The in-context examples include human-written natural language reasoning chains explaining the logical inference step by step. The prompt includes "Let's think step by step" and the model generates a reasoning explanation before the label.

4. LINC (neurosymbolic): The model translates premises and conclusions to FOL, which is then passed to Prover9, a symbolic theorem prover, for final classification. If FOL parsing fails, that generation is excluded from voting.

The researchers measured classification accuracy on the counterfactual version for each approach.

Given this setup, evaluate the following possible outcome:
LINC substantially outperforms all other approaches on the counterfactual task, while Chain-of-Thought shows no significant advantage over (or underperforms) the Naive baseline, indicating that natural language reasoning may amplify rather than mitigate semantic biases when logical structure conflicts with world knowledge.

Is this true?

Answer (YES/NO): NO